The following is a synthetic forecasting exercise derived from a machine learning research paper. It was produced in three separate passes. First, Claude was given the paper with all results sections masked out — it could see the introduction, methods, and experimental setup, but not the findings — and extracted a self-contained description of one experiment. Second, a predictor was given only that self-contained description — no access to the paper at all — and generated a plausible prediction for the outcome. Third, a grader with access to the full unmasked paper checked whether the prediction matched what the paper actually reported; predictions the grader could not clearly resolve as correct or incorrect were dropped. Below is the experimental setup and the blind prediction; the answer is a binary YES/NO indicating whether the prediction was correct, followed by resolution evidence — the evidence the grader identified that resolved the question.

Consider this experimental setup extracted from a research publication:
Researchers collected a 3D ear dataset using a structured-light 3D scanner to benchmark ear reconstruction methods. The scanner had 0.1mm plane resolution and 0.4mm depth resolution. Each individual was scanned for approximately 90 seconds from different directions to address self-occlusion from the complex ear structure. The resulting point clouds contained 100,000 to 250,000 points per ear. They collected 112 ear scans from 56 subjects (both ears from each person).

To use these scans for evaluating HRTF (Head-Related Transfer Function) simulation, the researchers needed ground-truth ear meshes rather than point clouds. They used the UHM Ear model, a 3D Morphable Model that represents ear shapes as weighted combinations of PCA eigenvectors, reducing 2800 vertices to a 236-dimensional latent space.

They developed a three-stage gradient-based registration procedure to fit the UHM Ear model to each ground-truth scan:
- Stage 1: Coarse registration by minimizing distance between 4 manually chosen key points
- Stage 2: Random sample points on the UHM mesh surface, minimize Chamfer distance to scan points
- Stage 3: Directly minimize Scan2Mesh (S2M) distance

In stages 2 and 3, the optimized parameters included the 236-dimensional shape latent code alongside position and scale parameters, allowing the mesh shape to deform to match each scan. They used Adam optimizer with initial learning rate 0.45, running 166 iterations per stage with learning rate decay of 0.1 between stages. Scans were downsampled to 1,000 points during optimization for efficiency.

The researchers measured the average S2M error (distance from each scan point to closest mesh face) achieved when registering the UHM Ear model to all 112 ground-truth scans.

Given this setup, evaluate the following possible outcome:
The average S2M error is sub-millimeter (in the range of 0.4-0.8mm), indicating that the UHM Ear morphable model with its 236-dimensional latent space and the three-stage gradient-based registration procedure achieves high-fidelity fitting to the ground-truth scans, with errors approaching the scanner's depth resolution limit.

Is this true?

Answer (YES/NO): NO